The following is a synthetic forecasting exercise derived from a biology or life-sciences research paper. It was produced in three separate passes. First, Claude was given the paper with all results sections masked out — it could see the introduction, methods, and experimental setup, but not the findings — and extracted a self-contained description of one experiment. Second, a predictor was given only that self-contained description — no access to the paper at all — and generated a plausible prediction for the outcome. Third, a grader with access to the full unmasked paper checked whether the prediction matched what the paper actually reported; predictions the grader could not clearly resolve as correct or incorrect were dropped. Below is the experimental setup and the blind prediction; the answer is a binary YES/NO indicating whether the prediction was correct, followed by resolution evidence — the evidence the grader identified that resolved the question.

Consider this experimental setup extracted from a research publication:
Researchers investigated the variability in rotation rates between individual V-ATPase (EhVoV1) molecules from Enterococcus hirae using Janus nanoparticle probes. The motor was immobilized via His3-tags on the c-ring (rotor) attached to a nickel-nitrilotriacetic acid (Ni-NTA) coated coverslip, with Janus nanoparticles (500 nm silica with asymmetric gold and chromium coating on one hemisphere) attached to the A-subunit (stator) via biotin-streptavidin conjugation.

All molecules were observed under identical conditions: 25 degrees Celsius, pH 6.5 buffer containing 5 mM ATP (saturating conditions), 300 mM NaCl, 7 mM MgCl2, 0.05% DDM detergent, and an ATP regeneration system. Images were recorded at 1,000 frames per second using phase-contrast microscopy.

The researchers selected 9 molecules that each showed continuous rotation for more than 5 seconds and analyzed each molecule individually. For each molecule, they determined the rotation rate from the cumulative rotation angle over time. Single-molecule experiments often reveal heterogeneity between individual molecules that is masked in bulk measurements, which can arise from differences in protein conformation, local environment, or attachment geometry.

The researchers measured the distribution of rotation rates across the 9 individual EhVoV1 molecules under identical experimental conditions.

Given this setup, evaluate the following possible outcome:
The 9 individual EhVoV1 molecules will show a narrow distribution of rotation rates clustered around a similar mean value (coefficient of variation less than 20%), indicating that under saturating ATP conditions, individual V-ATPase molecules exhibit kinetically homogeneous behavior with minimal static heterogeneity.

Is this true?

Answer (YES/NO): YES